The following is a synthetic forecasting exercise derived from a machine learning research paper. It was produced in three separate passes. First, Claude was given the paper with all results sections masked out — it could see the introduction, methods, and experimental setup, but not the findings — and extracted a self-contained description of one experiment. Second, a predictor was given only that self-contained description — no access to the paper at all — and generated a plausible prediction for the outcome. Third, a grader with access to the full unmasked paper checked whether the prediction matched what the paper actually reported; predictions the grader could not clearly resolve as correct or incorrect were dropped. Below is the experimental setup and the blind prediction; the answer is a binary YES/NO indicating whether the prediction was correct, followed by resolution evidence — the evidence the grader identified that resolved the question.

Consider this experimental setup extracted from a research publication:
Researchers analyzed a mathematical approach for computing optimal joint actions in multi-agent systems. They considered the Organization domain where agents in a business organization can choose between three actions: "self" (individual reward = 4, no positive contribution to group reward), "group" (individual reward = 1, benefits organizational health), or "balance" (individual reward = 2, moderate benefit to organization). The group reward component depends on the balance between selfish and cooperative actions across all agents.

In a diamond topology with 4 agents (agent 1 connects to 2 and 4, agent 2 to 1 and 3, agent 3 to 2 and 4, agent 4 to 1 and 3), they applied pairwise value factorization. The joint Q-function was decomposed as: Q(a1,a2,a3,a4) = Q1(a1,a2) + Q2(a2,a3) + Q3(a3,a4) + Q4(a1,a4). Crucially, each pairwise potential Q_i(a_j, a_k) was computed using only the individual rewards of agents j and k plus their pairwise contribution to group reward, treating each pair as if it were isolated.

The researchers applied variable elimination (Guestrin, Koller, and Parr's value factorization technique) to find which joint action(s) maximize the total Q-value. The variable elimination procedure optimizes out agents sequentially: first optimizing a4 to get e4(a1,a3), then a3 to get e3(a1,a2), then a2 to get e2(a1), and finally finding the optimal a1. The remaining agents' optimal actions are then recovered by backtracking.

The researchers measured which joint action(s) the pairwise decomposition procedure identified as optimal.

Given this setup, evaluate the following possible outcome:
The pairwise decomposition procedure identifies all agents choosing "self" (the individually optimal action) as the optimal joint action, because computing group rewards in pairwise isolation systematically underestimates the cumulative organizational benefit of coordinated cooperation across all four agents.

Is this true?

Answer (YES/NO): NO